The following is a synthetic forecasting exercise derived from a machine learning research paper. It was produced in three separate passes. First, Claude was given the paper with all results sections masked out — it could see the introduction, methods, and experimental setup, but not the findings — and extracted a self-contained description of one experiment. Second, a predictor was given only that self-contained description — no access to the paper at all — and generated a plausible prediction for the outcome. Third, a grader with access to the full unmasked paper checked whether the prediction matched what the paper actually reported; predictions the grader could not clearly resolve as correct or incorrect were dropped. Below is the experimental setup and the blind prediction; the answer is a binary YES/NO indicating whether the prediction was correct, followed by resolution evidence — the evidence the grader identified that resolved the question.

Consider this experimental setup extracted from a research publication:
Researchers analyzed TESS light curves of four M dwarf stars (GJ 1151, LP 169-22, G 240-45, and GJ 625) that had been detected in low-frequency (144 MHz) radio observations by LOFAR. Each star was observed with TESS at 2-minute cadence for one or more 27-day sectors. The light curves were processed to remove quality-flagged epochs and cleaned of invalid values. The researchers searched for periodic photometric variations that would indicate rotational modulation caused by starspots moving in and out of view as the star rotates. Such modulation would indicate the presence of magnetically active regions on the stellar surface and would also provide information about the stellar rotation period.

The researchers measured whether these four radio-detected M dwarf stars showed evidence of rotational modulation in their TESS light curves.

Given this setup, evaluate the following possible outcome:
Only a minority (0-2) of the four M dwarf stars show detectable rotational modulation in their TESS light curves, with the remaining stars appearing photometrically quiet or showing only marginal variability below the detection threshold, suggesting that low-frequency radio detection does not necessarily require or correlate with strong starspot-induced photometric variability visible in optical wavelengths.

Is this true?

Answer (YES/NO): YES